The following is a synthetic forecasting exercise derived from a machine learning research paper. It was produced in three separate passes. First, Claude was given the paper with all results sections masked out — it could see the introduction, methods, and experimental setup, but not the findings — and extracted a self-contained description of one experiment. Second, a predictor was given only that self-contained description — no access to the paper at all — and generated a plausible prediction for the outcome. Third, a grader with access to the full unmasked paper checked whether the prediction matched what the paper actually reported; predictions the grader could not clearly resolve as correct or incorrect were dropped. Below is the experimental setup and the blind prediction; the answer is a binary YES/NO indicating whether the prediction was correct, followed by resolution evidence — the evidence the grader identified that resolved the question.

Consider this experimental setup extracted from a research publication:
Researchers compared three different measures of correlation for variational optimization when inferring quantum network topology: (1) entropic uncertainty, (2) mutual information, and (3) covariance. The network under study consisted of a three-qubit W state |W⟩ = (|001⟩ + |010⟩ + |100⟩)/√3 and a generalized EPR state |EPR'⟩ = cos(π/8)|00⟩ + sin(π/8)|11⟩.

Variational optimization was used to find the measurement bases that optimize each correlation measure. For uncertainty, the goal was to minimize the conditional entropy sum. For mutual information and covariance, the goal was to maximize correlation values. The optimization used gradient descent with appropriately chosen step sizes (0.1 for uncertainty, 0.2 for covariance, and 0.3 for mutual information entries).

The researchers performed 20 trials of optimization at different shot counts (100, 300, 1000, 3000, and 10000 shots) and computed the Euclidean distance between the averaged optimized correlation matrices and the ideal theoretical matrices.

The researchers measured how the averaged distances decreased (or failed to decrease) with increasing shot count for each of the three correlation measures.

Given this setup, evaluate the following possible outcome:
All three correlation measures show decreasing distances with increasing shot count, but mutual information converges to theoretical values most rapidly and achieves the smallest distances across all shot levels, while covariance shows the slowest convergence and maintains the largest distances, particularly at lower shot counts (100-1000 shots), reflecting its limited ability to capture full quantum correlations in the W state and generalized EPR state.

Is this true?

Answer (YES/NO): NO